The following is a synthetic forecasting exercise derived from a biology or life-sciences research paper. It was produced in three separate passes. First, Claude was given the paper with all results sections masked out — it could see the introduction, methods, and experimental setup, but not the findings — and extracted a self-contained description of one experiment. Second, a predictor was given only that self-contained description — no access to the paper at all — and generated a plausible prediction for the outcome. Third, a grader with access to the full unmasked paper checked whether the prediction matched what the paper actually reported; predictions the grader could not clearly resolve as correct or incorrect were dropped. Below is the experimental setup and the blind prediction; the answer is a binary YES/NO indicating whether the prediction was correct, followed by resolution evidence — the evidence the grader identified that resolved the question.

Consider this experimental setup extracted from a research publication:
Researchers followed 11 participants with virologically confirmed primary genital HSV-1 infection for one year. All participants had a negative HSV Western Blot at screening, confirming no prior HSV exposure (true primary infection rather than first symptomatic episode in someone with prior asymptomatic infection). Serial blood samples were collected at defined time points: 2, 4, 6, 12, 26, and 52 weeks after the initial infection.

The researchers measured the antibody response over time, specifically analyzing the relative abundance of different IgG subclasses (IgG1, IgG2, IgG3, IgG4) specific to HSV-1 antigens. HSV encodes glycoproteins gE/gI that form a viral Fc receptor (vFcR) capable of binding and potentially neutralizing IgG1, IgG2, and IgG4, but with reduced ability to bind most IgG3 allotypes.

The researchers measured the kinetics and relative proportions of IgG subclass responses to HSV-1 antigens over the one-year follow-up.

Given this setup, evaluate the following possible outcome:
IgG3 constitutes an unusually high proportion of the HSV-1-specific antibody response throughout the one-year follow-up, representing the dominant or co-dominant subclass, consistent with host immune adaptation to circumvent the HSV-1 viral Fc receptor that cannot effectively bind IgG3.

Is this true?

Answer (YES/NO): NO